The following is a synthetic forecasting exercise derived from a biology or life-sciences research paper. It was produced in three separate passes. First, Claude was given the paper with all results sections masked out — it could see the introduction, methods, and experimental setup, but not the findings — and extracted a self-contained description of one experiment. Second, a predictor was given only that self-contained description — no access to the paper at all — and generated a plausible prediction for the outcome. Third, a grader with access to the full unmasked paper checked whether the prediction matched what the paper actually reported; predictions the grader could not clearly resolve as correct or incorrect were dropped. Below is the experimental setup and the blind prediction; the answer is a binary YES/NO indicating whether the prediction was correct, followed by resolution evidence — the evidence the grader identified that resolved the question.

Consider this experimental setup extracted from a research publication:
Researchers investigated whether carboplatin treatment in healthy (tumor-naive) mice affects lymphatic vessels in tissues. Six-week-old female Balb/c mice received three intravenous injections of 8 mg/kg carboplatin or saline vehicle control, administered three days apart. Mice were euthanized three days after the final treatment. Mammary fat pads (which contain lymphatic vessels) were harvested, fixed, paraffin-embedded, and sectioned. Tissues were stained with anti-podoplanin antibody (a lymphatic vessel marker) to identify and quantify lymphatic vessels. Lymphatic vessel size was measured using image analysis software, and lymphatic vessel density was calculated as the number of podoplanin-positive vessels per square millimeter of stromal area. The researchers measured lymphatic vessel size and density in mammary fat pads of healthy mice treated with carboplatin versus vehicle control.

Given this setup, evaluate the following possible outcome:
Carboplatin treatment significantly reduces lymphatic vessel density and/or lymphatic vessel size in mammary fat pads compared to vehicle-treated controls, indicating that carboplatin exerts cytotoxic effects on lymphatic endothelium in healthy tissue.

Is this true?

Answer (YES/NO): NO